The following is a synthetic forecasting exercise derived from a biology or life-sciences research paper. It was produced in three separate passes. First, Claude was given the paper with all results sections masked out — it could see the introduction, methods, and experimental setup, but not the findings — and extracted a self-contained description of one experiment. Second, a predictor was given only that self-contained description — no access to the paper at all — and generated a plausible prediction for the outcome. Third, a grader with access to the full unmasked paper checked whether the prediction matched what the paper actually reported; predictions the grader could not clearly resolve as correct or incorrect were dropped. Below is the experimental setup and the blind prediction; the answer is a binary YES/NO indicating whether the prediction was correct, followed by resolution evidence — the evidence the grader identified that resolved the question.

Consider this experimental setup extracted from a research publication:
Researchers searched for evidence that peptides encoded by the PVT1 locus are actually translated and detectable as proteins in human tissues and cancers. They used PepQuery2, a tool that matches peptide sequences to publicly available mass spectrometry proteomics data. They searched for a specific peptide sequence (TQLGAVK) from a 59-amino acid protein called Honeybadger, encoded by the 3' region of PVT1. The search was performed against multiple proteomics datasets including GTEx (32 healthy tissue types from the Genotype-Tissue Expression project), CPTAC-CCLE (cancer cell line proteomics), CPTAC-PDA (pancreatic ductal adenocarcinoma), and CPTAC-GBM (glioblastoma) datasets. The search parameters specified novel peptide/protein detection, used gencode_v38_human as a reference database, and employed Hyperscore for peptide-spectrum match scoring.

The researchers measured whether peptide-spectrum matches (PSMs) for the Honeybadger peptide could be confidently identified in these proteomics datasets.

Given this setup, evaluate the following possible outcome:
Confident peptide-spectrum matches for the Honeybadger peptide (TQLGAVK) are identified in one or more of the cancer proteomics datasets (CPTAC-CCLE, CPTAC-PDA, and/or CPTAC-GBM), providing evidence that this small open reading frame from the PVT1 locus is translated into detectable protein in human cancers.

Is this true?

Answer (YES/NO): YES